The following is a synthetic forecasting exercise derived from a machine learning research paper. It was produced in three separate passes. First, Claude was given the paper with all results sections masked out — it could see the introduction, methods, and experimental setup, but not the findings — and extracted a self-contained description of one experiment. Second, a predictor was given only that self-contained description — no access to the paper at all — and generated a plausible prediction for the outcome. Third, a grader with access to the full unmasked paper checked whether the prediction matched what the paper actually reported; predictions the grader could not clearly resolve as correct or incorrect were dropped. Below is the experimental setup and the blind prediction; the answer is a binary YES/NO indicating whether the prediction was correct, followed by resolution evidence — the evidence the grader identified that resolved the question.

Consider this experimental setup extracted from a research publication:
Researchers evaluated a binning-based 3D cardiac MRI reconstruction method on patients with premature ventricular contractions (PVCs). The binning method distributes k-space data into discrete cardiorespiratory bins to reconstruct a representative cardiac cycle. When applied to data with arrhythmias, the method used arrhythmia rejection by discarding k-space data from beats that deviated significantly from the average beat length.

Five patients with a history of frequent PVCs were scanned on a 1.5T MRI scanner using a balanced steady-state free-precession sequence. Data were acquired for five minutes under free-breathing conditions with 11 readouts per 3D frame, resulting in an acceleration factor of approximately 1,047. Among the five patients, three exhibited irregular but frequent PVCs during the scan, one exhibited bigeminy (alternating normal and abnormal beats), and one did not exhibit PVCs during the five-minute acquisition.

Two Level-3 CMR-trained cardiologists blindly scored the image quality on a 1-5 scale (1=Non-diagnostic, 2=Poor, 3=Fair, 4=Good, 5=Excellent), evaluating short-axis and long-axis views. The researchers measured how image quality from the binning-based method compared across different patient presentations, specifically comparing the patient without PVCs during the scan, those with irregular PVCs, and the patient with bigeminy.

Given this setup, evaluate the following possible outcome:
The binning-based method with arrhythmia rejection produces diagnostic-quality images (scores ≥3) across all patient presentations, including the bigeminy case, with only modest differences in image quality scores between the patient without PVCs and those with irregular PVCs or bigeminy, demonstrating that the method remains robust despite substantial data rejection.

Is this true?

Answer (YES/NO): NO